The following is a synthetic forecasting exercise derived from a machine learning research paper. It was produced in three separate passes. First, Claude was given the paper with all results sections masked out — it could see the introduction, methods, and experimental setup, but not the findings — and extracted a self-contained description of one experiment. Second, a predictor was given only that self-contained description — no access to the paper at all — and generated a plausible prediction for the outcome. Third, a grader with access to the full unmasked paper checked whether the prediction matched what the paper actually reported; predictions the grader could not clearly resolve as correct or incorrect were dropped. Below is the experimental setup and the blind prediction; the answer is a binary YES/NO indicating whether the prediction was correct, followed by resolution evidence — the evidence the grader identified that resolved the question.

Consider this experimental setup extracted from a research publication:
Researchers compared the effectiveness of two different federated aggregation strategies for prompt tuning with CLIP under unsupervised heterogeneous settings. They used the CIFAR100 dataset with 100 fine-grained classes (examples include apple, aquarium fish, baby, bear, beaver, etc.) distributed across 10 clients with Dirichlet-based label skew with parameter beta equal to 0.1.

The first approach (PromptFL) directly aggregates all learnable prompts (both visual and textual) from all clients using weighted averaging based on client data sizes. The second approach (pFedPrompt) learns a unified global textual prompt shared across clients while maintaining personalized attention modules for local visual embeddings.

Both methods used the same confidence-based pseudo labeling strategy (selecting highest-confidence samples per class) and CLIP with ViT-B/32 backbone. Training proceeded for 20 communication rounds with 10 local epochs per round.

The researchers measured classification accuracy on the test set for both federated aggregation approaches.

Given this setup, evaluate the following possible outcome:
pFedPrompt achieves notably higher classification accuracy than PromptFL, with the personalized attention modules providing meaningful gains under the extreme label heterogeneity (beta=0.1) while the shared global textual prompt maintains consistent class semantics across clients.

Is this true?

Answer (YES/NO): NO